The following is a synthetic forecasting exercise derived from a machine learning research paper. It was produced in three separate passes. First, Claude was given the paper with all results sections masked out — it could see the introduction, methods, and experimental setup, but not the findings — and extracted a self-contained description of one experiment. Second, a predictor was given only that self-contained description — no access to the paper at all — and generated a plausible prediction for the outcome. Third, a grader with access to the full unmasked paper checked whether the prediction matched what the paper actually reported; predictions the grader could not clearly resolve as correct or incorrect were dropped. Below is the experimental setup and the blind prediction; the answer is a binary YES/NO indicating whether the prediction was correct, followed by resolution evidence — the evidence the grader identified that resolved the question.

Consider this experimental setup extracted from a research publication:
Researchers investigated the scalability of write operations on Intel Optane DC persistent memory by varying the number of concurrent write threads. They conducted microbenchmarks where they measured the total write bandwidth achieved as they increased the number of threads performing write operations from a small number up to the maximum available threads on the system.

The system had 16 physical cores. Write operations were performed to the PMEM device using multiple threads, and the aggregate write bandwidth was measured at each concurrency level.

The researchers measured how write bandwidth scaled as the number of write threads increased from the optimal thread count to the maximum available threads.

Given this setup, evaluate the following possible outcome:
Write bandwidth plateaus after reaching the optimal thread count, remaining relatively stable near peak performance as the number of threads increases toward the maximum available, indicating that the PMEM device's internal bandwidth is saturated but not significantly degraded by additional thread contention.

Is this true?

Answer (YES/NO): NO